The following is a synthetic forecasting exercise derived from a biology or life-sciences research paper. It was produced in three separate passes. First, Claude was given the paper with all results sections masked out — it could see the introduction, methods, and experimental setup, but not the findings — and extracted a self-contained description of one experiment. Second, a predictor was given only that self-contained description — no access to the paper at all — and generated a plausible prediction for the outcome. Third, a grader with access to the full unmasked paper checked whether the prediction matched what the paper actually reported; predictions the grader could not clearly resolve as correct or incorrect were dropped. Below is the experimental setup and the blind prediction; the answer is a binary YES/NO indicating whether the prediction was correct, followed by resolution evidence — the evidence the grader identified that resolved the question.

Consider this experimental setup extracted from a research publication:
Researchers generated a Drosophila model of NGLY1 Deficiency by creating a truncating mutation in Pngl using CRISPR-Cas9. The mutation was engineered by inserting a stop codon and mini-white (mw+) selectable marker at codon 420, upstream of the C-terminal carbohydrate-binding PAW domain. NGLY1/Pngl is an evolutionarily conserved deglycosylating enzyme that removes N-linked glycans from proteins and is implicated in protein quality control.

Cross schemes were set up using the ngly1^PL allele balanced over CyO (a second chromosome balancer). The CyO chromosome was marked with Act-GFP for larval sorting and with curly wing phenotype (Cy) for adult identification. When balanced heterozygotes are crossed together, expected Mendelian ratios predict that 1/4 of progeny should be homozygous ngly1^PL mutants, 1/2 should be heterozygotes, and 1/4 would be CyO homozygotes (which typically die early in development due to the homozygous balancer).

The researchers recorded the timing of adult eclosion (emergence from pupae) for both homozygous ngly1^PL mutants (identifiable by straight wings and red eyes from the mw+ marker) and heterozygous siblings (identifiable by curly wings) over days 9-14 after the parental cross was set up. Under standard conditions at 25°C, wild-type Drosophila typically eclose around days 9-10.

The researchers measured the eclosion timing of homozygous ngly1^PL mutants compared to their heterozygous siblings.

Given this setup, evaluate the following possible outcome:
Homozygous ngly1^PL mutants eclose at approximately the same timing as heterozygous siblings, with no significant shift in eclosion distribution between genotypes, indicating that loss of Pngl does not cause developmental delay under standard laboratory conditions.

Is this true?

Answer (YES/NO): NO